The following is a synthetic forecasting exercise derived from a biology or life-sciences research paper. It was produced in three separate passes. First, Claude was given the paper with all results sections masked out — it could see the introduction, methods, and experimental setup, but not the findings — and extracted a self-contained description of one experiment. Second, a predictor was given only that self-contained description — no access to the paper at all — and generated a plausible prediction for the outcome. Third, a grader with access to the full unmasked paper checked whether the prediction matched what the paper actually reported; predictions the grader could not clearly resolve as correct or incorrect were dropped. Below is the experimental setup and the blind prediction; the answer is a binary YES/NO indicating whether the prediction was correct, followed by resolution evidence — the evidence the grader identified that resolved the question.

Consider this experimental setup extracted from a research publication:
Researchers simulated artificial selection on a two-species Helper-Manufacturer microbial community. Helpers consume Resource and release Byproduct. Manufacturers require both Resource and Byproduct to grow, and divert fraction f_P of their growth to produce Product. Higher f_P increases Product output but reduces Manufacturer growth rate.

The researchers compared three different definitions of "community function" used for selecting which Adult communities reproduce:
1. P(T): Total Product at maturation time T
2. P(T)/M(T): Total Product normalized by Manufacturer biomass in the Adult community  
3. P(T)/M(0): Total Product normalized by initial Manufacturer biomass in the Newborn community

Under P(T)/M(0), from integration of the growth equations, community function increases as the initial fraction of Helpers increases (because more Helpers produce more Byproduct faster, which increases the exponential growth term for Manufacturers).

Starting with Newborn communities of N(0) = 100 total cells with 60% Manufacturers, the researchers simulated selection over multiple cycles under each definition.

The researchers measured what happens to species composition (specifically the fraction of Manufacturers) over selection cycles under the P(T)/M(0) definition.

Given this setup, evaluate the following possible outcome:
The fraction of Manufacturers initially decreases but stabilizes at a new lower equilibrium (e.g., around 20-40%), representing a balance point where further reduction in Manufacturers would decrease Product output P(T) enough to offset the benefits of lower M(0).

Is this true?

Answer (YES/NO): NO